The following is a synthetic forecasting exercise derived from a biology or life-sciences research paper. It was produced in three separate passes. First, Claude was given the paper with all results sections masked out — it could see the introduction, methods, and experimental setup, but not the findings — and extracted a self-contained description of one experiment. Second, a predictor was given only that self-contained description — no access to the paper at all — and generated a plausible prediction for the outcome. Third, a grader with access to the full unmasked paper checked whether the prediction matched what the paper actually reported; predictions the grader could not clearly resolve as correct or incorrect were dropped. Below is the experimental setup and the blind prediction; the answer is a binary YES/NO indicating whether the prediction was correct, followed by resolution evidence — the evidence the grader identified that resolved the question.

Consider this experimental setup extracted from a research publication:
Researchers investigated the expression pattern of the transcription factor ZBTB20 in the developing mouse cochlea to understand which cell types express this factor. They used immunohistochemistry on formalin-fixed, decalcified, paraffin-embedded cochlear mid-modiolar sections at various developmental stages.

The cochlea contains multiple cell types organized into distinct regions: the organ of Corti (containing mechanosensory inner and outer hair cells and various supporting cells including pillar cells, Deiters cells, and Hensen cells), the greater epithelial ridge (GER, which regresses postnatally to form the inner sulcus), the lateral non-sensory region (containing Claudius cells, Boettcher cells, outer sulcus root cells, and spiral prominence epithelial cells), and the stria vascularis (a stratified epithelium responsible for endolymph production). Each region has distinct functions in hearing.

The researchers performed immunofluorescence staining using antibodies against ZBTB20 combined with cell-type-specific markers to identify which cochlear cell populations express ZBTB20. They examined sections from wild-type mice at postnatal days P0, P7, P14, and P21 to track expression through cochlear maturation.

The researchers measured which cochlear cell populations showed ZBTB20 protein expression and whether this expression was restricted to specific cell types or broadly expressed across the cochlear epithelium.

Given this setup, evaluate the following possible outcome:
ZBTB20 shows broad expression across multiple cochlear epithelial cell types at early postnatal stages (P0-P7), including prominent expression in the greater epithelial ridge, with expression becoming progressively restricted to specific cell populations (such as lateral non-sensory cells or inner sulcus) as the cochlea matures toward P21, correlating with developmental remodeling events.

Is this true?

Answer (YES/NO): NO